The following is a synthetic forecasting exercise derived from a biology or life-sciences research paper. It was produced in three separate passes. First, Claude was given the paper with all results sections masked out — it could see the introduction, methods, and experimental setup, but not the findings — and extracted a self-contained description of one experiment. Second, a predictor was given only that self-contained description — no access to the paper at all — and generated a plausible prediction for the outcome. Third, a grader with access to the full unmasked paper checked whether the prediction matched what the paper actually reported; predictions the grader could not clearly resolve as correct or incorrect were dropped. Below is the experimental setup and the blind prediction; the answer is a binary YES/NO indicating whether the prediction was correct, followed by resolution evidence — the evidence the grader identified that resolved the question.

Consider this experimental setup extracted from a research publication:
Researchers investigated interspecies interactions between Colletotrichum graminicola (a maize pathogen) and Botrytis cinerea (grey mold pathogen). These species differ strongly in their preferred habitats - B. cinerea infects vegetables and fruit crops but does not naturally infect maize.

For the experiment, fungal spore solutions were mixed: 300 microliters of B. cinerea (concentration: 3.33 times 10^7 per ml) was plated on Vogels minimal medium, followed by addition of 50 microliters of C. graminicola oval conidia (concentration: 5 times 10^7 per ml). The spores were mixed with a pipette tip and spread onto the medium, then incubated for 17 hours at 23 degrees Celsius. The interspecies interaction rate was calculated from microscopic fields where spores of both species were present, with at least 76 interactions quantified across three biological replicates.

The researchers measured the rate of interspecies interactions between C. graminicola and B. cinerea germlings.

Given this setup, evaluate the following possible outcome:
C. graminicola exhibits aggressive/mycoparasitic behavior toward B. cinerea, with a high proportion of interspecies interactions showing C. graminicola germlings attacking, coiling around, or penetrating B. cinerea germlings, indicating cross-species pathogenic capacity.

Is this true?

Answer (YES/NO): NO